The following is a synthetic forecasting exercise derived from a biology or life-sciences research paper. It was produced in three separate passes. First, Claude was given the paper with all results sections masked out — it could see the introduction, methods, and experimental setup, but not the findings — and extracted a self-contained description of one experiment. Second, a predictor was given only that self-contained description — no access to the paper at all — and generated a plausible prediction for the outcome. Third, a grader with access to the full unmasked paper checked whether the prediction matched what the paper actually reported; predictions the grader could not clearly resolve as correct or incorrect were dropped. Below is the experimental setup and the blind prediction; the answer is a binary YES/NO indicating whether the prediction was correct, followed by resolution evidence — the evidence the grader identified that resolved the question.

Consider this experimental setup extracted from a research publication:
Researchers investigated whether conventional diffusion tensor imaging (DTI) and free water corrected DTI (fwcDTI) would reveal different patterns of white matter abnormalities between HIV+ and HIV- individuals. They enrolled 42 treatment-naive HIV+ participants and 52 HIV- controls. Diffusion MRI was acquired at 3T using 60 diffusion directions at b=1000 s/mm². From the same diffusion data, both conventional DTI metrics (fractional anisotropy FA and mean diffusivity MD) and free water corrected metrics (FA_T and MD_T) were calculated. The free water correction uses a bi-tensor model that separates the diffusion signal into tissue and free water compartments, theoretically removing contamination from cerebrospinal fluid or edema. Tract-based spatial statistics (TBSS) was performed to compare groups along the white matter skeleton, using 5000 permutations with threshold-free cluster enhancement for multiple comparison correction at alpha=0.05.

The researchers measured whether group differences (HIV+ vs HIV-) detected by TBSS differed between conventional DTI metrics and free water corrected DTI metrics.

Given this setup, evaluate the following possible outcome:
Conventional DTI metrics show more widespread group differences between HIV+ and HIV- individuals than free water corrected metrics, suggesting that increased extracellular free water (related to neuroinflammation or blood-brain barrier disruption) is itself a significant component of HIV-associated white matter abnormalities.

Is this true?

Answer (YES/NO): NO